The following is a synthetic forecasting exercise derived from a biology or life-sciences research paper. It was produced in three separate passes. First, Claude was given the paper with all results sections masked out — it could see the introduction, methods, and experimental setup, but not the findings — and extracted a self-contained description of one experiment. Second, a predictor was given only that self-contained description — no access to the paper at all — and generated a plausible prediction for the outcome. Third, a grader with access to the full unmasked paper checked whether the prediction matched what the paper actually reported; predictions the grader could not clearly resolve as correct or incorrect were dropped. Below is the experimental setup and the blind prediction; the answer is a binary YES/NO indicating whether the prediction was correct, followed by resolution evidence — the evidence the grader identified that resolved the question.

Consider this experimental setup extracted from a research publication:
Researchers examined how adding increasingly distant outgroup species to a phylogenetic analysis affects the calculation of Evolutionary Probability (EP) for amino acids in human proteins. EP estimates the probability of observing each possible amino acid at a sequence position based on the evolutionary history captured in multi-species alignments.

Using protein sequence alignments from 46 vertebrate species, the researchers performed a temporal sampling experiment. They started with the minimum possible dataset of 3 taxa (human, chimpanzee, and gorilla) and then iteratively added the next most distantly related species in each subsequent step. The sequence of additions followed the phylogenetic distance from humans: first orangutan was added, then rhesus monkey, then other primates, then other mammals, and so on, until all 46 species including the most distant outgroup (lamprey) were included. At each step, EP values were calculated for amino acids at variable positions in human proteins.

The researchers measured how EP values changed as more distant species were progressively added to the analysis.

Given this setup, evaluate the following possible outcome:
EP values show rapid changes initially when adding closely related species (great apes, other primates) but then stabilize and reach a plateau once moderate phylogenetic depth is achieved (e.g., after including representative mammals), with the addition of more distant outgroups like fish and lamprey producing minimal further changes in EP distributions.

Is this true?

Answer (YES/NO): NO